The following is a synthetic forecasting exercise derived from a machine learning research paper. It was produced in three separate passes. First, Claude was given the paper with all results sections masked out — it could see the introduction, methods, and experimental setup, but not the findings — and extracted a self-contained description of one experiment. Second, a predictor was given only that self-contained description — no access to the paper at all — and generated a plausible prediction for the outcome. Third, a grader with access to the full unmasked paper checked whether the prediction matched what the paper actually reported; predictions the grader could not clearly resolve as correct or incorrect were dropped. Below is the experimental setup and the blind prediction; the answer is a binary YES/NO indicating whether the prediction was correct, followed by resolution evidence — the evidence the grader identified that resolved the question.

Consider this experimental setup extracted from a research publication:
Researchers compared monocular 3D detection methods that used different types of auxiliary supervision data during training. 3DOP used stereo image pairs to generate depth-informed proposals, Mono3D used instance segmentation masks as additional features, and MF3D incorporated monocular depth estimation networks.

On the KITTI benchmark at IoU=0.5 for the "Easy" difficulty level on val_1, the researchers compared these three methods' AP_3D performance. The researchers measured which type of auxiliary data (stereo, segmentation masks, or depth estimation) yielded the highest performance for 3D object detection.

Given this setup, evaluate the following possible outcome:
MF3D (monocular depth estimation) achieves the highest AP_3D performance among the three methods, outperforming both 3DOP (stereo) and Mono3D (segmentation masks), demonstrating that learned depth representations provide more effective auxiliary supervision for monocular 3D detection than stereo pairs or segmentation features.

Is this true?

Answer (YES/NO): YES